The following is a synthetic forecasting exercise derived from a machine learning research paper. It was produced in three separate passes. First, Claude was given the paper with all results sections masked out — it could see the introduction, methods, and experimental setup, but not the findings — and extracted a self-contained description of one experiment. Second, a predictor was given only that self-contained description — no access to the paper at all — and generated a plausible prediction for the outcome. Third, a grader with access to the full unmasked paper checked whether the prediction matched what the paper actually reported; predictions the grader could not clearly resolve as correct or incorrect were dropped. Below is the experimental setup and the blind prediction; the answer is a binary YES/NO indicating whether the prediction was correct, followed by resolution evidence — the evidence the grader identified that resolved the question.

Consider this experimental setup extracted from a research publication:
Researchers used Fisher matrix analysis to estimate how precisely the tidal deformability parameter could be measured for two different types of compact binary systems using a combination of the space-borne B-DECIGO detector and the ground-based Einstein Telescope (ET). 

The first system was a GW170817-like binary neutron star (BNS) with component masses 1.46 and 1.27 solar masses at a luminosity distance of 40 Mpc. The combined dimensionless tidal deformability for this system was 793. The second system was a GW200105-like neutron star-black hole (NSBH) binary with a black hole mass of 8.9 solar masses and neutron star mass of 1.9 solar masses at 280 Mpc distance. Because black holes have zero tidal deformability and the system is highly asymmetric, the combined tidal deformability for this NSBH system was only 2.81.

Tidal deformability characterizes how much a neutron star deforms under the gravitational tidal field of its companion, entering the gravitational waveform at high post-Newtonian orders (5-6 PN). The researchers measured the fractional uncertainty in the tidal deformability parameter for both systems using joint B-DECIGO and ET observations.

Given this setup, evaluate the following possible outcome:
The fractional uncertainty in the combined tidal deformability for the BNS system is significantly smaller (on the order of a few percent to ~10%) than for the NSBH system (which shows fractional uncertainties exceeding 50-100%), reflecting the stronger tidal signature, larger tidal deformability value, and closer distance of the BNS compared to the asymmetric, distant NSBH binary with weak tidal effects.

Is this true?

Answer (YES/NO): YES